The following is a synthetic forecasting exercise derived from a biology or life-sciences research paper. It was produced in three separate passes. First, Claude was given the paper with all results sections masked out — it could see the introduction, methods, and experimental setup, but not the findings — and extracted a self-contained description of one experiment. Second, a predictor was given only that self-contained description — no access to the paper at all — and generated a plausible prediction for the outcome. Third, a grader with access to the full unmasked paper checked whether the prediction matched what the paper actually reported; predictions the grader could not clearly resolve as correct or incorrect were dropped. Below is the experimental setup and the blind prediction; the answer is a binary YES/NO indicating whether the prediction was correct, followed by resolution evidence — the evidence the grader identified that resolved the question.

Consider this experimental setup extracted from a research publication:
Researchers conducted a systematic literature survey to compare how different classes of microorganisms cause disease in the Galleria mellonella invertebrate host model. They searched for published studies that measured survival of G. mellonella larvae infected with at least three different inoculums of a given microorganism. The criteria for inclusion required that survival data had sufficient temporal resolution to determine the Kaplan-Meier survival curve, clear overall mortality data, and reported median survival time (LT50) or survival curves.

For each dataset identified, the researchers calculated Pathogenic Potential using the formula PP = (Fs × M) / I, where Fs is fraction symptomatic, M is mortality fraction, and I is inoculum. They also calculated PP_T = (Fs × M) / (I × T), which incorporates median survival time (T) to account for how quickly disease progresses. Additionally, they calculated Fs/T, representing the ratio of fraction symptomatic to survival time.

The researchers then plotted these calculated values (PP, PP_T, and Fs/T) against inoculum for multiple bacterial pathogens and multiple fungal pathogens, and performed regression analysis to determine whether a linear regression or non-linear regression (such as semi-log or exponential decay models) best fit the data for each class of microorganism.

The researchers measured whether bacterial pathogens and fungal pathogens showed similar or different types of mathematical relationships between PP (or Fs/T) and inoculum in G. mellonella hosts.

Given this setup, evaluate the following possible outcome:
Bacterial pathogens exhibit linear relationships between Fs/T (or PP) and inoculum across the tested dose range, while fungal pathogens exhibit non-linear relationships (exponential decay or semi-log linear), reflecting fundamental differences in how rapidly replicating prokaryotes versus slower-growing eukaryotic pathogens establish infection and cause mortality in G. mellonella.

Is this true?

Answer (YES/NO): NO